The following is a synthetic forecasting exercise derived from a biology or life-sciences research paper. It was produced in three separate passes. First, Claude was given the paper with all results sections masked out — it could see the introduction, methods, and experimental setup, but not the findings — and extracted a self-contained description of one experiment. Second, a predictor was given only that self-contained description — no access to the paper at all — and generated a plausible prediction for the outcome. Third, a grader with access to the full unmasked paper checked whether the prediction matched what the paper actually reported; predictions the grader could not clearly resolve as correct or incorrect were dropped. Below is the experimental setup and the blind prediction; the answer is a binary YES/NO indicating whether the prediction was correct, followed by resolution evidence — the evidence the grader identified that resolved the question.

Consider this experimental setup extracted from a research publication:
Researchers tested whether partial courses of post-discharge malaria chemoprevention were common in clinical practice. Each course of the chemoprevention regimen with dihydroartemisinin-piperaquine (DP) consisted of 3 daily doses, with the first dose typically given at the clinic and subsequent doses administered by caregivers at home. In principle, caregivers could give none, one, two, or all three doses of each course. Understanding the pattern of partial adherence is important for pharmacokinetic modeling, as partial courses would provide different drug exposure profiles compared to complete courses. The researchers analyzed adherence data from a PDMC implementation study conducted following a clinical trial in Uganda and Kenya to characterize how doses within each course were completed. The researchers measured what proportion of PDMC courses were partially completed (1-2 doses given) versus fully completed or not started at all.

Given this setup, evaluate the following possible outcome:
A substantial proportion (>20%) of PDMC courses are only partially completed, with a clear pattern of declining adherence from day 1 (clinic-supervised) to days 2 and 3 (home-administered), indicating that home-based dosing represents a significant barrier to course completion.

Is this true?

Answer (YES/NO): NO